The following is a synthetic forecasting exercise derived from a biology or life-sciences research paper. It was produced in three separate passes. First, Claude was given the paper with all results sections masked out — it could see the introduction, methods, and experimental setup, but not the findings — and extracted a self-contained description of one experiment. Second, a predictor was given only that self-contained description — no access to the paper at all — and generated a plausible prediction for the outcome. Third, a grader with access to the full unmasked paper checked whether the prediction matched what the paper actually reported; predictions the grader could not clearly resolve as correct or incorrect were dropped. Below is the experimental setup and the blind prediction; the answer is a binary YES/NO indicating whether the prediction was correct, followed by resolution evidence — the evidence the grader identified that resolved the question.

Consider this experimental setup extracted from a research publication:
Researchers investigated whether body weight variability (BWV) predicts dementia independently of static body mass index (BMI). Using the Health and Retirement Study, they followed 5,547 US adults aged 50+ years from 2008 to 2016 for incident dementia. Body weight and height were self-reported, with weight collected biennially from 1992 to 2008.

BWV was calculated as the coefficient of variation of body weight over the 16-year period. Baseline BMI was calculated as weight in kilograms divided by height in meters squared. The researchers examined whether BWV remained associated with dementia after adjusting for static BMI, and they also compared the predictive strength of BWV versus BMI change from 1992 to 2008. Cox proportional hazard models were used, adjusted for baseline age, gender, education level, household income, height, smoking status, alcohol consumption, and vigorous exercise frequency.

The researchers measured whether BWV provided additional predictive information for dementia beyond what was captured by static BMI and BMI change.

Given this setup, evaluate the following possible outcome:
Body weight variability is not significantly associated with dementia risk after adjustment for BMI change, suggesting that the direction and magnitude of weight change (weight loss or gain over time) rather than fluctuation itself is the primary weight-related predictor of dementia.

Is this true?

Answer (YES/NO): NO